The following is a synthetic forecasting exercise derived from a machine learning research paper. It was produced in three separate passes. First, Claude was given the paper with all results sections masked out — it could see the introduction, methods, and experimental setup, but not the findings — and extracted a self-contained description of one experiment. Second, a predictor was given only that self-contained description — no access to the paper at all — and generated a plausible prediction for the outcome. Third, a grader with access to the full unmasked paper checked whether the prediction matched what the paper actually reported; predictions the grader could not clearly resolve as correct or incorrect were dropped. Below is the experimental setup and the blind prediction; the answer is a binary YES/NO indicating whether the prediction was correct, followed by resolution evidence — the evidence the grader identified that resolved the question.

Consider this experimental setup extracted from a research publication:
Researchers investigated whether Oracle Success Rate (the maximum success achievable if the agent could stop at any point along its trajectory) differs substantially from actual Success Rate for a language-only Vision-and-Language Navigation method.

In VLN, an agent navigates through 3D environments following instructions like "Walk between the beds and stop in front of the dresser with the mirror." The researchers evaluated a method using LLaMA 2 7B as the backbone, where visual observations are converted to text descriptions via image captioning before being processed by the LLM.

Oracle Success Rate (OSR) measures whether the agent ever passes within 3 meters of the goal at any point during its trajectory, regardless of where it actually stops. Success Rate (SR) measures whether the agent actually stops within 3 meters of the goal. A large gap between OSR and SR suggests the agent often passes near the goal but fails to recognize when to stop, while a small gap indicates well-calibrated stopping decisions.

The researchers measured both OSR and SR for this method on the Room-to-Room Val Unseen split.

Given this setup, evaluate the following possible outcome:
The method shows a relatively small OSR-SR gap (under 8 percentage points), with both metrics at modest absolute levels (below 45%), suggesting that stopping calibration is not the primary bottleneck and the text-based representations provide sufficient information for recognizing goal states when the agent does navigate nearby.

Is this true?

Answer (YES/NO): YES